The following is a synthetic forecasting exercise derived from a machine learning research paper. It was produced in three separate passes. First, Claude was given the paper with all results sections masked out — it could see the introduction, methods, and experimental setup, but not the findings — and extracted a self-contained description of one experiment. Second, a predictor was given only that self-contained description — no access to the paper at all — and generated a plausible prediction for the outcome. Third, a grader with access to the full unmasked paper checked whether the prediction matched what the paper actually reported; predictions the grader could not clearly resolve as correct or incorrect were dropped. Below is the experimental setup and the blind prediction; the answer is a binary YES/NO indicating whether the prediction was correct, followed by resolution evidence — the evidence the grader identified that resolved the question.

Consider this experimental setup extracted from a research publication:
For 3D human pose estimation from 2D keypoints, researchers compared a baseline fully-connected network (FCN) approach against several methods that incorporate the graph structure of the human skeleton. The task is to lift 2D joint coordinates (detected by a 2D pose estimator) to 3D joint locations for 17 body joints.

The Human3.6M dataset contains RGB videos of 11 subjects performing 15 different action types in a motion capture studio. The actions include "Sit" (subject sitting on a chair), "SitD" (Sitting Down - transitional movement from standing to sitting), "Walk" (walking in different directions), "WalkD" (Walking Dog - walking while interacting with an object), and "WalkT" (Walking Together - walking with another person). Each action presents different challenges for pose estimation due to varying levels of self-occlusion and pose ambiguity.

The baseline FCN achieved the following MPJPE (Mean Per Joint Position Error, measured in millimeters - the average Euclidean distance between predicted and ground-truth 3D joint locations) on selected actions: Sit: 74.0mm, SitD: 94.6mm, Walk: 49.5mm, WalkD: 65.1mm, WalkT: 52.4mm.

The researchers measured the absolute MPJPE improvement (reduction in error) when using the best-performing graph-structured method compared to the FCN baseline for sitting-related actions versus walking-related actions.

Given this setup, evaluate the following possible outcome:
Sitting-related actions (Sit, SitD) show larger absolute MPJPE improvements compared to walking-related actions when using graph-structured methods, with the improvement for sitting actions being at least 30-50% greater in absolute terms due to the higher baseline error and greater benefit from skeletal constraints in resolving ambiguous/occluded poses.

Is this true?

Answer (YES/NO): YES